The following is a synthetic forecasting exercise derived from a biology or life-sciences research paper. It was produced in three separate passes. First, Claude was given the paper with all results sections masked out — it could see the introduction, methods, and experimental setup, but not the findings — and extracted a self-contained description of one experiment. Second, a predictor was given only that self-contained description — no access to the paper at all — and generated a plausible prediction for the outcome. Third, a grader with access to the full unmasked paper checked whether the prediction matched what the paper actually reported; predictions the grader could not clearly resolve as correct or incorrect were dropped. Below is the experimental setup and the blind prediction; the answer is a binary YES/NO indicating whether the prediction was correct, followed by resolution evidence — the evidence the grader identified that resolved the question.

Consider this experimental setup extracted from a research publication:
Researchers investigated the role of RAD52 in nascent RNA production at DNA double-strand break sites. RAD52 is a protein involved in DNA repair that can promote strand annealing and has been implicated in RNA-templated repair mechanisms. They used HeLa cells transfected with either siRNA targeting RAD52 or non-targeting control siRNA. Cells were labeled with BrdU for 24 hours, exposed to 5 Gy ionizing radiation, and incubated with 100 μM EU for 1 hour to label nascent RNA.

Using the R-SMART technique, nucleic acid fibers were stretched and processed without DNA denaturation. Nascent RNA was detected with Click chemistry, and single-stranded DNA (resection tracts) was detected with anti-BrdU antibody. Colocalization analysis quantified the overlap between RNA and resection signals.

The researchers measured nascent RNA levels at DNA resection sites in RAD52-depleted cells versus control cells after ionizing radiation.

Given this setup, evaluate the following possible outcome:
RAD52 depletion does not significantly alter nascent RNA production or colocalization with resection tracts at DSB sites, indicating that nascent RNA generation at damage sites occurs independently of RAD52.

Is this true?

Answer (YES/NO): NO